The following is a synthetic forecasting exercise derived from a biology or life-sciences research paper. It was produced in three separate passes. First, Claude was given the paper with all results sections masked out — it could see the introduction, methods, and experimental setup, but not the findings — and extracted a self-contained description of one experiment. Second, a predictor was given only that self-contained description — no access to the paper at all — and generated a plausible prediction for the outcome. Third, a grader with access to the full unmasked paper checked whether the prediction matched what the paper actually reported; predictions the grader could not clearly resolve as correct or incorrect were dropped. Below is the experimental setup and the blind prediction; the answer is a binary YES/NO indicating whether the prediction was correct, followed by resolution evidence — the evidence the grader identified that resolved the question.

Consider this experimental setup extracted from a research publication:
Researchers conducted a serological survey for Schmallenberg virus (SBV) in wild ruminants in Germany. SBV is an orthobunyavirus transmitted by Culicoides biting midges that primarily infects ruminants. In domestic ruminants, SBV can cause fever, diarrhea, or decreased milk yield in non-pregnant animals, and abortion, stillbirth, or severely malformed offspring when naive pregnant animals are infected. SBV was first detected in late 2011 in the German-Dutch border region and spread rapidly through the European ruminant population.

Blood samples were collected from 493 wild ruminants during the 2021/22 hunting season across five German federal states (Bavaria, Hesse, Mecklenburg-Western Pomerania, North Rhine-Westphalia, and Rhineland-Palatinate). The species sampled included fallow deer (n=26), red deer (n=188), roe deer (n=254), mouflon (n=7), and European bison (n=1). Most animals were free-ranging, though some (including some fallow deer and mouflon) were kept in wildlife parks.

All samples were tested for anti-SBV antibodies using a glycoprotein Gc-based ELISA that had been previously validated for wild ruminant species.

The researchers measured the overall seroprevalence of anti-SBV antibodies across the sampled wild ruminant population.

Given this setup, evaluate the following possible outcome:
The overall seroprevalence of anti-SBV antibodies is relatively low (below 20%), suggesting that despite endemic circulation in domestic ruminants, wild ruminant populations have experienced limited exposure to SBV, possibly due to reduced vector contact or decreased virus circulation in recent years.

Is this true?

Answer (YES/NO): YES